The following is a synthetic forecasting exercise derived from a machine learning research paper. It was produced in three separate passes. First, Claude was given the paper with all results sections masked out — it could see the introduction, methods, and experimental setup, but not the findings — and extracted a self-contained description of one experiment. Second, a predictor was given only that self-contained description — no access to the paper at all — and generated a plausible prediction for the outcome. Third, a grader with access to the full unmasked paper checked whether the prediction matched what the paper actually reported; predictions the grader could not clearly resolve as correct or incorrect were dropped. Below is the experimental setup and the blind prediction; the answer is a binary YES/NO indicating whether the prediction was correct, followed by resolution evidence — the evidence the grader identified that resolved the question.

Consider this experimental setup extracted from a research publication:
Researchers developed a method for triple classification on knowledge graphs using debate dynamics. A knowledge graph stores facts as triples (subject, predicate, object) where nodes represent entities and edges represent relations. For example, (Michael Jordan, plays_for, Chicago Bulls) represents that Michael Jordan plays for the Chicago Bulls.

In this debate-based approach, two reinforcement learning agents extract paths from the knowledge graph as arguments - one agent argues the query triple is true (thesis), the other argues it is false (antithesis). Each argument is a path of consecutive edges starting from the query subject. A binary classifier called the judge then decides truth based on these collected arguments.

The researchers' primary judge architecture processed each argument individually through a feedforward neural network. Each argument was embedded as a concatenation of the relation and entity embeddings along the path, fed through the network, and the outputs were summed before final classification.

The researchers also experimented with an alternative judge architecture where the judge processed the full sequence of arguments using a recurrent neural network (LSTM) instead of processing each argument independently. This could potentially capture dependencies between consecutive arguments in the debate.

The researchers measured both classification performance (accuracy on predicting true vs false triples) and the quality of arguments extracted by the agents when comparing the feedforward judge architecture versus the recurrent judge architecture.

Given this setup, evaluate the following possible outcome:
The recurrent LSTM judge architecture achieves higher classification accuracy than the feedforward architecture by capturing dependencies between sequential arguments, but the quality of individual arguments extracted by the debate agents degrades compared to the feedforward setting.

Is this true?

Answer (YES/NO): NO